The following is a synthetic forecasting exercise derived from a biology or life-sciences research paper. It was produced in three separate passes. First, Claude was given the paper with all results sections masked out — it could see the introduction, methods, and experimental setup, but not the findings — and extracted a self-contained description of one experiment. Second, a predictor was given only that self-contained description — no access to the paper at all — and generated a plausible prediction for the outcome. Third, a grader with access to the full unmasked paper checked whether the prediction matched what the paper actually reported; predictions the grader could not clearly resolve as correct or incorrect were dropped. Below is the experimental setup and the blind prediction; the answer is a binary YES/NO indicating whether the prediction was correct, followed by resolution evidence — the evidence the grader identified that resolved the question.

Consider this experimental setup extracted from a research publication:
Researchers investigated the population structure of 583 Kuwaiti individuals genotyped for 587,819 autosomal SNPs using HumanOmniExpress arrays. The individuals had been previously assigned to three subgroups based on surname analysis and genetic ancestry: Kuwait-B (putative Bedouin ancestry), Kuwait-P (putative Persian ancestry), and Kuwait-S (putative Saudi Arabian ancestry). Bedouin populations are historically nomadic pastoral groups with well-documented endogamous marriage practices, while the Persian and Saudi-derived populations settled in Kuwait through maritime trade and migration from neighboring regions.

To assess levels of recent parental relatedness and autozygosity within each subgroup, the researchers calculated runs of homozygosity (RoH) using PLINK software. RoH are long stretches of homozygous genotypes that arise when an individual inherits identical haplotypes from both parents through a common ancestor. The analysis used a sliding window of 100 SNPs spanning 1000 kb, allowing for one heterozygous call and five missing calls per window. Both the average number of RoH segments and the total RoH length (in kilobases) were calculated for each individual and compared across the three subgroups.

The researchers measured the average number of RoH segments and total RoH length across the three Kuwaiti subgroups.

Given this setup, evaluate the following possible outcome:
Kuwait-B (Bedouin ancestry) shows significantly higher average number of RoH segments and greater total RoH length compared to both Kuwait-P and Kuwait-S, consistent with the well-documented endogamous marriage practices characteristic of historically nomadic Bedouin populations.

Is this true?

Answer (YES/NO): NO